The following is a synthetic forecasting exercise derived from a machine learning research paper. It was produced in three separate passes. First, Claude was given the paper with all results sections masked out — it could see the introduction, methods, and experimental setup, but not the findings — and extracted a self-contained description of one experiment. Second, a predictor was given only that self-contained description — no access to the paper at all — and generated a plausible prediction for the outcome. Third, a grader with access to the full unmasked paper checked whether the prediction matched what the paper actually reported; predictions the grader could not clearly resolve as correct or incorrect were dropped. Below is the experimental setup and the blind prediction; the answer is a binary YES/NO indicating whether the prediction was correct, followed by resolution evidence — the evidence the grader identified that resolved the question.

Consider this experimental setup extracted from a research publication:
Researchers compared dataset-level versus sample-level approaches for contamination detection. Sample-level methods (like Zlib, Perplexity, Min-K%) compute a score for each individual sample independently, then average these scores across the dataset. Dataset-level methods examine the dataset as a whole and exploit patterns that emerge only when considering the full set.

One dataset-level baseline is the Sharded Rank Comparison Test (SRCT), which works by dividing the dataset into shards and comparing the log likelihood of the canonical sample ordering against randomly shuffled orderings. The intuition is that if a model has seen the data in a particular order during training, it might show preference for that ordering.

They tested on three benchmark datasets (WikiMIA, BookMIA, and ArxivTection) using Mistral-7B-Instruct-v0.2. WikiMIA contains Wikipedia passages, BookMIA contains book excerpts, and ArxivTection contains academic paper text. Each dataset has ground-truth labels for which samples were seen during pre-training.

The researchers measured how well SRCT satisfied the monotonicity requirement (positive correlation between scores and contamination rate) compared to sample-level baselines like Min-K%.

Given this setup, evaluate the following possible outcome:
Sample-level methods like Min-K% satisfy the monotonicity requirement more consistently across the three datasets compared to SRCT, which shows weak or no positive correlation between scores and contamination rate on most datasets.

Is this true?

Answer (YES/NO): NO